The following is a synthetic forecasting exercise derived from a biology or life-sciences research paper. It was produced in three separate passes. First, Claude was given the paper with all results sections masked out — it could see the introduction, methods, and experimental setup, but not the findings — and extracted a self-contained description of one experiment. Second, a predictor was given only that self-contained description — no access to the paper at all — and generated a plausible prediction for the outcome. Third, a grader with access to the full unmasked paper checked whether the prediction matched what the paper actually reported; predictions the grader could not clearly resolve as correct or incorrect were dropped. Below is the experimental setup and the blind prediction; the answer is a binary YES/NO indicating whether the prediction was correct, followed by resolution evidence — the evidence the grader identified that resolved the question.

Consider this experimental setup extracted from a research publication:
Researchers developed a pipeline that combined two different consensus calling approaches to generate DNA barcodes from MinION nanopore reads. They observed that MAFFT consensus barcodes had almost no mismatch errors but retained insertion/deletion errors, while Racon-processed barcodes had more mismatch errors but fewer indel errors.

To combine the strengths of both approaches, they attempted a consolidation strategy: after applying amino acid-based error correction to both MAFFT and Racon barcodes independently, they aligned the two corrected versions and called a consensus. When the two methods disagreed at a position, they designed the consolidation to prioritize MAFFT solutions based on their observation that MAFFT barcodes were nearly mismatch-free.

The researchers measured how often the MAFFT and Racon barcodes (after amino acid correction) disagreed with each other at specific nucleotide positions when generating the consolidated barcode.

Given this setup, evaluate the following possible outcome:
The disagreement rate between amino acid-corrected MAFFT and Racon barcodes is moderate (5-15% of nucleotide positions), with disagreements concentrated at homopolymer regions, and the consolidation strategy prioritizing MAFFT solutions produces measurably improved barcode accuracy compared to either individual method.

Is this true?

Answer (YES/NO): NO